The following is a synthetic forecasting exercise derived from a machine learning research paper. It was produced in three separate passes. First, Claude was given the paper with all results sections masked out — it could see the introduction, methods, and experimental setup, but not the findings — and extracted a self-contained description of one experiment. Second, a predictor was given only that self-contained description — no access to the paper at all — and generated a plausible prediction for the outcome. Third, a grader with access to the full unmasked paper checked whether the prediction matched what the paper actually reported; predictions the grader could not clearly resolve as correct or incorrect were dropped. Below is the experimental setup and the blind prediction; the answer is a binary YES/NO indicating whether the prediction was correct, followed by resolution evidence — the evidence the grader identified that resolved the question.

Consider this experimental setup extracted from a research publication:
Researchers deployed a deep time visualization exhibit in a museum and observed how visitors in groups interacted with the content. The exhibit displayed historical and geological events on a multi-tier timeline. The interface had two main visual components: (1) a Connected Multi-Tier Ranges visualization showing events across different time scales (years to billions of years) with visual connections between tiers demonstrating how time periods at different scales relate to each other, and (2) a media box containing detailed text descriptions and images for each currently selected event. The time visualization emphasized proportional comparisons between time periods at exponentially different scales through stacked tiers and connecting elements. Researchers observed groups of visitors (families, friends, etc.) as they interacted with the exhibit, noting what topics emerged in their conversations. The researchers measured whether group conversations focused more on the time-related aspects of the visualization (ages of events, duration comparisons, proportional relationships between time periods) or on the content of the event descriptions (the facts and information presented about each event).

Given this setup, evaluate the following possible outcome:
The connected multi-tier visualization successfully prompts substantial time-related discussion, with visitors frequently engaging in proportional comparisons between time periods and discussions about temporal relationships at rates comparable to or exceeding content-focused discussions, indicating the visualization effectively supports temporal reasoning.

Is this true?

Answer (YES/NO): NO